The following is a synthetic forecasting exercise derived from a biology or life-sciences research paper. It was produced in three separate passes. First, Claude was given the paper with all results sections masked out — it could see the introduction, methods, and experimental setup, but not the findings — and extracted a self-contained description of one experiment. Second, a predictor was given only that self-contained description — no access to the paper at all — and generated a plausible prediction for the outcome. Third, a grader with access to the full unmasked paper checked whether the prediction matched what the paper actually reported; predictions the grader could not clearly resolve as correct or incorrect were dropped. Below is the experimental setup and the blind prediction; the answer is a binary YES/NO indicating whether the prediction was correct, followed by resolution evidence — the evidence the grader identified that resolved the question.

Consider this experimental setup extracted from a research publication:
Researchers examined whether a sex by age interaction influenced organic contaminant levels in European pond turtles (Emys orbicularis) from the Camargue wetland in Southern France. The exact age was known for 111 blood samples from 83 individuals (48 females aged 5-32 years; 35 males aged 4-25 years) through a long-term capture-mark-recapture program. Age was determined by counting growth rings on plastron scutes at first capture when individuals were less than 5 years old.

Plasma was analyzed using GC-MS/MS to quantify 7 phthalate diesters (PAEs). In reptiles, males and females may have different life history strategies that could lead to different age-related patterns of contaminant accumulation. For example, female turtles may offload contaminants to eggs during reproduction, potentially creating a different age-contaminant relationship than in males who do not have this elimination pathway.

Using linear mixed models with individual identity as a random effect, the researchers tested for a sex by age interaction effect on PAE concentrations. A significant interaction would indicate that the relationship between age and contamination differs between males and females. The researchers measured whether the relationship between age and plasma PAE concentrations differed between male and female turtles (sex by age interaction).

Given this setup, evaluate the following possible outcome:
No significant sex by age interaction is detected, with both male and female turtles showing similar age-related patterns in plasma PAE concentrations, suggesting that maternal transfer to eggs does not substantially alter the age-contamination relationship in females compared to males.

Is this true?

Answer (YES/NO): YES